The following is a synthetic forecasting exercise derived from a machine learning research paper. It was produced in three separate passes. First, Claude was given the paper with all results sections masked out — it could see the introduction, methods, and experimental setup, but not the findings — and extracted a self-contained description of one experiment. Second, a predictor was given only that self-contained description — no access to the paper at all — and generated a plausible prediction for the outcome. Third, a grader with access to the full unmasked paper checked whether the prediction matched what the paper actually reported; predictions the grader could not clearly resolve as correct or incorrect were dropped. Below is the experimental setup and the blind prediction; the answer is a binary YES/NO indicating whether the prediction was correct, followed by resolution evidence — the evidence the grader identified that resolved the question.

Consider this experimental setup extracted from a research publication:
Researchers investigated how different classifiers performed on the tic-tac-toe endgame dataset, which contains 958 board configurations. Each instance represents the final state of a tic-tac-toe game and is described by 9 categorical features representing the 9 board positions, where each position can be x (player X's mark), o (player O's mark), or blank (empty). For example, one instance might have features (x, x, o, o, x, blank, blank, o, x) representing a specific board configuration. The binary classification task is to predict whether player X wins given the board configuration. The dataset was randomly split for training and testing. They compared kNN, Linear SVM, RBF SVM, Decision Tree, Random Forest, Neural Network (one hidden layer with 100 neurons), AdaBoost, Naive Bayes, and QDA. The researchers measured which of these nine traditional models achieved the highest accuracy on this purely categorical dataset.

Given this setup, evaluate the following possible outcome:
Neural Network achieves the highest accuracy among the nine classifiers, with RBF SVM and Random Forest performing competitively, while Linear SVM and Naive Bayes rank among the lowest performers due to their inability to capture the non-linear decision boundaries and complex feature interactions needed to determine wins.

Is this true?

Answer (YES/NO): NO